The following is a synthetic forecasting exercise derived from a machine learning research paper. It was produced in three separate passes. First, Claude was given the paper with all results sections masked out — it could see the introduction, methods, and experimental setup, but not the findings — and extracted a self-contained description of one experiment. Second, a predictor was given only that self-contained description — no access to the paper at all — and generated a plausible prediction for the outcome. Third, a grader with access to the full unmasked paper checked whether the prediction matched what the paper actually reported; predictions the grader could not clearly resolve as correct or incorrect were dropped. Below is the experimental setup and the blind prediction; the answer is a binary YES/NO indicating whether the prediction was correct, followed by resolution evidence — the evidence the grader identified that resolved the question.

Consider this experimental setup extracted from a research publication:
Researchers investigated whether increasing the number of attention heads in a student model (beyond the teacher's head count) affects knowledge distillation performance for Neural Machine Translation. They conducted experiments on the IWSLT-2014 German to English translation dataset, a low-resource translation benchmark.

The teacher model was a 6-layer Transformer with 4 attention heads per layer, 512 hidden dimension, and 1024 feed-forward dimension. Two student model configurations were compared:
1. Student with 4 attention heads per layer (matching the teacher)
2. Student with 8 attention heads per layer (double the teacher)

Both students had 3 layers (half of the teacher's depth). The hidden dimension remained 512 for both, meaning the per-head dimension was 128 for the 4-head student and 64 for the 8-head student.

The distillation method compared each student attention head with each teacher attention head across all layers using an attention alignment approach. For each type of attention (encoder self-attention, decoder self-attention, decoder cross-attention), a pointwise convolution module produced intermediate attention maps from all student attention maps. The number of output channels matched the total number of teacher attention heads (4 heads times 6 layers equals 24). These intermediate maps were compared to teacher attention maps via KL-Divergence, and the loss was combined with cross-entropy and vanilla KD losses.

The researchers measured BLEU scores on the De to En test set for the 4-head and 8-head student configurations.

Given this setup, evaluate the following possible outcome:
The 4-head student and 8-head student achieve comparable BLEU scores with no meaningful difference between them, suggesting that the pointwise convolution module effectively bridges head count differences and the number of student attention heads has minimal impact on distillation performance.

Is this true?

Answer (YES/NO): NO